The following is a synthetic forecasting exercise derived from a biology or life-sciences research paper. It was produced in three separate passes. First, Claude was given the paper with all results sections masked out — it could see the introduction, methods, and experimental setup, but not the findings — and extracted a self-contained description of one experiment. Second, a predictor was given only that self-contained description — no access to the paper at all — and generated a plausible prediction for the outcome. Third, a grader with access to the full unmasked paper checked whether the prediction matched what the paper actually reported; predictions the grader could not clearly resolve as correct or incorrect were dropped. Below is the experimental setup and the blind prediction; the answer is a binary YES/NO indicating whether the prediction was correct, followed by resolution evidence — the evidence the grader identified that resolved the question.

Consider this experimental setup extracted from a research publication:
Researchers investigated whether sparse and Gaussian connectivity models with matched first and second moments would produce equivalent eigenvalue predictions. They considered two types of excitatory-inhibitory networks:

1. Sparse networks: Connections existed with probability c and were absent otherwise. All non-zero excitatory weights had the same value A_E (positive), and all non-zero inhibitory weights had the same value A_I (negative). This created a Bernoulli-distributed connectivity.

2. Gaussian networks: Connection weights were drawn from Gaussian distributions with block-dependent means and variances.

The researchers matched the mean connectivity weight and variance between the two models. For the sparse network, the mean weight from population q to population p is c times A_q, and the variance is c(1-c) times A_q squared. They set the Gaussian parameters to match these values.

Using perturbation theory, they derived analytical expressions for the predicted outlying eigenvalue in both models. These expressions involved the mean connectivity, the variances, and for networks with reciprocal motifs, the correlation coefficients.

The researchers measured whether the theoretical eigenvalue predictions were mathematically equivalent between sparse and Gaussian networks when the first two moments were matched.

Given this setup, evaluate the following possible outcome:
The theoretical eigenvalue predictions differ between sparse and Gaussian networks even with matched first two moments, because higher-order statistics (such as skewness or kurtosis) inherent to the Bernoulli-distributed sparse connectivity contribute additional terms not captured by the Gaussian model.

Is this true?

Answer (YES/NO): NO